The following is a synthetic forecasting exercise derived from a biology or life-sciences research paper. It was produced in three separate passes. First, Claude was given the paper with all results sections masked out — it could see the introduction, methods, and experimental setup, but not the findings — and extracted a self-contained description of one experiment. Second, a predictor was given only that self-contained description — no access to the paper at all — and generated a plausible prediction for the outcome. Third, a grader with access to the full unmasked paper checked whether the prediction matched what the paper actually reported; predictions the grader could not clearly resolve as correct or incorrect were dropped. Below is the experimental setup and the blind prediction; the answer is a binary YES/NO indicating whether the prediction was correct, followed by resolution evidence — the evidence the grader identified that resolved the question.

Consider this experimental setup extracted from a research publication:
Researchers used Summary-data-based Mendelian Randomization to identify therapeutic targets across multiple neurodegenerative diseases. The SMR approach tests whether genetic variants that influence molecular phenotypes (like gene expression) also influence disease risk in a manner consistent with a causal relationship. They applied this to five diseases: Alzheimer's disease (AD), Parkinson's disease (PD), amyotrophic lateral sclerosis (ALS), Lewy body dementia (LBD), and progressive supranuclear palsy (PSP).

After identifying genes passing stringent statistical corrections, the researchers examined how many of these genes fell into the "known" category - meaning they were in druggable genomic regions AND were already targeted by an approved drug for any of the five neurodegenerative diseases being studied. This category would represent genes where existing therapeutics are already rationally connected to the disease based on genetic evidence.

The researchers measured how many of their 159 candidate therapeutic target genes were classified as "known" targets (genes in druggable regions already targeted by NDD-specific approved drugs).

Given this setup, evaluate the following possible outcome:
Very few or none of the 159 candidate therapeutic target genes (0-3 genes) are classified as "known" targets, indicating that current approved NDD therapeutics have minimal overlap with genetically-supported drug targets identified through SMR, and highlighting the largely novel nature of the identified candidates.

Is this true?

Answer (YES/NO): YES